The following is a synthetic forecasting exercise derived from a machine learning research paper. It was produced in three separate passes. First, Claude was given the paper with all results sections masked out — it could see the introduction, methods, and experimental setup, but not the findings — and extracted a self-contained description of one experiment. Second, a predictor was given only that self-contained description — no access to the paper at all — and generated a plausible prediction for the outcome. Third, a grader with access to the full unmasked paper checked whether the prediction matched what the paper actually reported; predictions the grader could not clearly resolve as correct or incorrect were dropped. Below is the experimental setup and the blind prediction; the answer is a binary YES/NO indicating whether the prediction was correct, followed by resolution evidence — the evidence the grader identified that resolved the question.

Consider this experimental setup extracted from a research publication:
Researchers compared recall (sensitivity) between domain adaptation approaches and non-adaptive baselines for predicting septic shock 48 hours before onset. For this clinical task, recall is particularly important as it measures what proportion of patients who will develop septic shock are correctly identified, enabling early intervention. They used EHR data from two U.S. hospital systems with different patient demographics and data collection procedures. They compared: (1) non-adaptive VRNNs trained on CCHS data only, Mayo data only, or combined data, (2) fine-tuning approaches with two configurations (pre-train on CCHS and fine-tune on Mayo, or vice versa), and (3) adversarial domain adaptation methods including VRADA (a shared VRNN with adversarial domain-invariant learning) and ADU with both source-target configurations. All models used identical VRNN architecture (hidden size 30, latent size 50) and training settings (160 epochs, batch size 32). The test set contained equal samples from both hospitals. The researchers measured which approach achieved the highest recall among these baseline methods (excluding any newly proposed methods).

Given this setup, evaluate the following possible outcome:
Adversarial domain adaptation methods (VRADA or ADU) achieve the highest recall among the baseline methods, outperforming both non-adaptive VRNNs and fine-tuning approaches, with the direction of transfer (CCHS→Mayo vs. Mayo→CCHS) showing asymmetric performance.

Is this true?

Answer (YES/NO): NO